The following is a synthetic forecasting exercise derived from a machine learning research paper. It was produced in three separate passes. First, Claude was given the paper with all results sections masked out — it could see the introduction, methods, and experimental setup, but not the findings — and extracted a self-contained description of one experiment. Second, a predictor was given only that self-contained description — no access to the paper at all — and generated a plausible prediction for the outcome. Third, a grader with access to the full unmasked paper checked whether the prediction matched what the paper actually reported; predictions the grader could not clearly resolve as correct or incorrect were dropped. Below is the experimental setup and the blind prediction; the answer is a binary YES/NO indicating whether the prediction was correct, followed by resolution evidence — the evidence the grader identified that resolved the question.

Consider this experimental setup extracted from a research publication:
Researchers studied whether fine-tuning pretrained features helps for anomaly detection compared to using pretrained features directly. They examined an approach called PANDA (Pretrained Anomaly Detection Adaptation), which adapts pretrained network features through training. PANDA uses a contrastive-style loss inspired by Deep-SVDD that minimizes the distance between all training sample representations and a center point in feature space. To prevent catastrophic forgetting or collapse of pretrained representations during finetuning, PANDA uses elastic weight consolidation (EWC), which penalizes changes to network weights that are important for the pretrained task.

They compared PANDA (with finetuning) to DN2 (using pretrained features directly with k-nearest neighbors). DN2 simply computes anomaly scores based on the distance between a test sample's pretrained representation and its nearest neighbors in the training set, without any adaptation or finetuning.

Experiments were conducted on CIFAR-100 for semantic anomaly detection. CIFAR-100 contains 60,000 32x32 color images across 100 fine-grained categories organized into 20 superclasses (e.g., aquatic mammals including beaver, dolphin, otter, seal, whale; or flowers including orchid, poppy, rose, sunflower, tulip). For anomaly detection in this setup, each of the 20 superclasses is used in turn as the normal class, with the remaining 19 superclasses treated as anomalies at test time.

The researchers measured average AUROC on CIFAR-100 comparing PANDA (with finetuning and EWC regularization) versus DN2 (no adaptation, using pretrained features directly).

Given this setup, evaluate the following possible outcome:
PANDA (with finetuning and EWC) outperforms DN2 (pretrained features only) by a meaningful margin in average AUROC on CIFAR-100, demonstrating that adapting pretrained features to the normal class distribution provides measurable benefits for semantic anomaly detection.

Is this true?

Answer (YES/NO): NO